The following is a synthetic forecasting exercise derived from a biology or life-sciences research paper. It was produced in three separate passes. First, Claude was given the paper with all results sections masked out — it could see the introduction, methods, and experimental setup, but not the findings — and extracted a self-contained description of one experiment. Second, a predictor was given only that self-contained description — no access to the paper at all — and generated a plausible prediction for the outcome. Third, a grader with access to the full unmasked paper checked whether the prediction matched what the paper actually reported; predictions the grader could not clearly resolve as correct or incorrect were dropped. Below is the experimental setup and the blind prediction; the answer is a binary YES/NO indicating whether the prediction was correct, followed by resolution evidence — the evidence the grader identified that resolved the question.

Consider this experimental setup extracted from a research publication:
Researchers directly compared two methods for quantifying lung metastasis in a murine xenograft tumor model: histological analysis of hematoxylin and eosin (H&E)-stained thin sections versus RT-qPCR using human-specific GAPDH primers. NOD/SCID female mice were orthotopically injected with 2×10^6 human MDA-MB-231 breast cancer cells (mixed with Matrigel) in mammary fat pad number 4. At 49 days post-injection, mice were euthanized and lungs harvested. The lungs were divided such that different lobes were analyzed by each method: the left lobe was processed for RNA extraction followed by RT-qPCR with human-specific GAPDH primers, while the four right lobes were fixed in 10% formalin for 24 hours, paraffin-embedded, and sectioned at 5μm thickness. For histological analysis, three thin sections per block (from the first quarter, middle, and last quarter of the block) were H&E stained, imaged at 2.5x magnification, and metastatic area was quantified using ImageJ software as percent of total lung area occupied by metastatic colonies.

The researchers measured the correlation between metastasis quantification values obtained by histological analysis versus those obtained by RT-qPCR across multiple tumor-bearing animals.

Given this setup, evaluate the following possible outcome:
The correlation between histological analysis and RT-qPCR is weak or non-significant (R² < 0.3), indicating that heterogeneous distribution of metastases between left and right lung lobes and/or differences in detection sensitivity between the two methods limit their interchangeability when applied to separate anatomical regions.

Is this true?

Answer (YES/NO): NO